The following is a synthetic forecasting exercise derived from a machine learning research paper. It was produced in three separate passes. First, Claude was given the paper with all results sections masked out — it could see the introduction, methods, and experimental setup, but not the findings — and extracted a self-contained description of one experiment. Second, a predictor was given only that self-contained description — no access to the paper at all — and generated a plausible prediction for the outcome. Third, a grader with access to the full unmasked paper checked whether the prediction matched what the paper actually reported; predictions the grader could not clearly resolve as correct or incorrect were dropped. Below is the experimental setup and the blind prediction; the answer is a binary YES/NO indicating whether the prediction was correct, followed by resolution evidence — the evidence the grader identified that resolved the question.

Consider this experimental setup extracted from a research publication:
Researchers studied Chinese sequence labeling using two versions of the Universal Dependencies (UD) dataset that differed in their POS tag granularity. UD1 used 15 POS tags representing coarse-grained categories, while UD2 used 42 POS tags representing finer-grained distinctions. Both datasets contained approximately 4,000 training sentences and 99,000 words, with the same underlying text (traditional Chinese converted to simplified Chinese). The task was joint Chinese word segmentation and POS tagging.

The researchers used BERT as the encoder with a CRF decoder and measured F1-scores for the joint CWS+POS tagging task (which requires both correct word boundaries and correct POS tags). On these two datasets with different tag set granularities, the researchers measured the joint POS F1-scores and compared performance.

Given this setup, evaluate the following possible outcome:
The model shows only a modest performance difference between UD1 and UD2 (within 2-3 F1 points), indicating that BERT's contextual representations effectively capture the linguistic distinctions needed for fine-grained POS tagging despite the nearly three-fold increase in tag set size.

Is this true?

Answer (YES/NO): YES